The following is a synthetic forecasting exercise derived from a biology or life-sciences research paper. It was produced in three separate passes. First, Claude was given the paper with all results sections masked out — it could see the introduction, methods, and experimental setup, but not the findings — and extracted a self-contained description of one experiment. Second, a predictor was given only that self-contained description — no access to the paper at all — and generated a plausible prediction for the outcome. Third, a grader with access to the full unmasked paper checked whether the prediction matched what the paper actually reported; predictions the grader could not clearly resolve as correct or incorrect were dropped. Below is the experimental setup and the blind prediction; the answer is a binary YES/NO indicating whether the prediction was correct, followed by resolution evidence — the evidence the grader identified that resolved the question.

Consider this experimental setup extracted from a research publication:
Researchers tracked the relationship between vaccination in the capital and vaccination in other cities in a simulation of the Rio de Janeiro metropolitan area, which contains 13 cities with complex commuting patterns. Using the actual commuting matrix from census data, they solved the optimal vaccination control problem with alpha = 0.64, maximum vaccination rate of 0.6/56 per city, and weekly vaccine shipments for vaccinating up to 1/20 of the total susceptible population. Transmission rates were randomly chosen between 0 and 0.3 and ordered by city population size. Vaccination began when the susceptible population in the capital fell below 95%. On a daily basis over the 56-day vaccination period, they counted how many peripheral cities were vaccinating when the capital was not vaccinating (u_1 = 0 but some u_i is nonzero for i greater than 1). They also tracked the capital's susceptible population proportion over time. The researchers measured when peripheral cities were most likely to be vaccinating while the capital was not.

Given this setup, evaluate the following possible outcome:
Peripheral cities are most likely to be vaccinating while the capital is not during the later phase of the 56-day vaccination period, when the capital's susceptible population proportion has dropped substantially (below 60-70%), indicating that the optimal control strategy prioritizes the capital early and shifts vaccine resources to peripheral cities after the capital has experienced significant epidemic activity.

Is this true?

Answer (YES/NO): YES